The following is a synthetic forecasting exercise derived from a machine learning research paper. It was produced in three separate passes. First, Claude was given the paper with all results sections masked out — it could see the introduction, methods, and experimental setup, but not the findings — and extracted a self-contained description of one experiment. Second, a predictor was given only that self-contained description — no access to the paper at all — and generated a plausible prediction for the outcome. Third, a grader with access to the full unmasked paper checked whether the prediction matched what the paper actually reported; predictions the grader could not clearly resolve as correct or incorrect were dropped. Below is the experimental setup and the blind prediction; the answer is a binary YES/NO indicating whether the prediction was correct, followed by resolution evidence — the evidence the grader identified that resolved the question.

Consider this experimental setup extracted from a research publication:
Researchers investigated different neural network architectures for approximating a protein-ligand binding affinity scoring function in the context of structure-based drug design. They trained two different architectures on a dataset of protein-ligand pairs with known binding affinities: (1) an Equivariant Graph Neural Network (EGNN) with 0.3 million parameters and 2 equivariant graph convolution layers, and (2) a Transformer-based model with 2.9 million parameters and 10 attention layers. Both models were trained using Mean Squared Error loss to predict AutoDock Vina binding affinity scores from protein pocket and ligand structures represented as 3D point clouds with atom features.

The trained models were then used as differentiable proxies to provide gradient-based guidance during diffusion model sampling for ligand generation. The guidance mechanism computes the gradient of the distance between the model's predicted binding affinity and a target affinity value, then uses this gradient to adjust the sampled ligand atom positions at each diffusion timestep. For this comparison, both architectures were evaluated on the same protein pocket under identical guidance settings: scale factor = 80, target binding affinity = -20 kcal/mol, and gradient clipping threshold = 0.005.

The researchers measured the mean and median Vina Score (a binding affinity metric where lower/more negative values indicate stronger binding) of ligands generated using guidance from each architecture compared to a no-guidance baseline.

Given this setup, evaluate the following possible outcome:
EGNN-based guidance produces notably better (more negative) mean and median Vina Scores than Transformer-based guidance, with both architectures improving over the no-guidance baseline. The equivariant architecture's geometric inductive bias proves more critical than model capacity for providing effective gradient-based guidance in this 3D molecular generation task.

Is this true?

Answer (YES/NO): YES